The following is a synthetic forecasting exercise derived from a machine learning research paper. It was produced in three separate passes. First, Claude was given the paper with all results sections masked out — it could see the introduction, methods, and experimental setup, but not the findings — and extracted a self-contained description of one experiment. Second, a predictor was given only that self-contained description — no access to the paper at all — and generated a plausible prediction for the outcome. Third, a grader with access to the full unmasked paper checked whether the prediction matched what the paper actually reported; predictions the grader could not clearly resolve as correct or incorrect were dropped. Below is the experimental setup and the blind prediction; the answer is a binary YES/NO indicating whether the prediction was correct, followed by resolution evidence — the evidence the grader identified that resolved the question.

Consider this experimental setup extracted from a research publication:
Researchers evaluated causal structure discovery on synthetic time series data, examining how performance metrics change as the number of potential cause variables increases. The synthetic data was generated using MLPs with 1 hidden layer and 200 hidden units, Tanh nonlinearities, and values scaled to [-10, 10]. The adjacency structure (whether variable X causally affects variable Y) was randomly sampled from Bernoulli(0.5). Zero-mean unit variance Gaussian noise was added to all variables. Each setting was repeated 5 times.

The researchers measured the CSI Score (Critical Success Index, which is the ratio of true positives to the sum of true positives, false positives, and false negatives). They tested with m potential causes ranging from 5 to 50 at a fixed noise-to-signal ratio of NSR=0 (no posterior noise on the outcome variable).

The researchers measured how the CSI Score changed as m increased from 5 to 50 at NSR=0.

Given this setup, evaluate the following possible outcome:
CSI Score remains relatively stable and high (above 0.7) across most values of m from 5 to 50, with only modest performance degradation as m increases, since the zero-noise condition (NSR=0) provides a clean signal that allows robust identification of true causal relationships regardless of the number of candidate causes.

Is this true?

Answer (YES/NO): NO